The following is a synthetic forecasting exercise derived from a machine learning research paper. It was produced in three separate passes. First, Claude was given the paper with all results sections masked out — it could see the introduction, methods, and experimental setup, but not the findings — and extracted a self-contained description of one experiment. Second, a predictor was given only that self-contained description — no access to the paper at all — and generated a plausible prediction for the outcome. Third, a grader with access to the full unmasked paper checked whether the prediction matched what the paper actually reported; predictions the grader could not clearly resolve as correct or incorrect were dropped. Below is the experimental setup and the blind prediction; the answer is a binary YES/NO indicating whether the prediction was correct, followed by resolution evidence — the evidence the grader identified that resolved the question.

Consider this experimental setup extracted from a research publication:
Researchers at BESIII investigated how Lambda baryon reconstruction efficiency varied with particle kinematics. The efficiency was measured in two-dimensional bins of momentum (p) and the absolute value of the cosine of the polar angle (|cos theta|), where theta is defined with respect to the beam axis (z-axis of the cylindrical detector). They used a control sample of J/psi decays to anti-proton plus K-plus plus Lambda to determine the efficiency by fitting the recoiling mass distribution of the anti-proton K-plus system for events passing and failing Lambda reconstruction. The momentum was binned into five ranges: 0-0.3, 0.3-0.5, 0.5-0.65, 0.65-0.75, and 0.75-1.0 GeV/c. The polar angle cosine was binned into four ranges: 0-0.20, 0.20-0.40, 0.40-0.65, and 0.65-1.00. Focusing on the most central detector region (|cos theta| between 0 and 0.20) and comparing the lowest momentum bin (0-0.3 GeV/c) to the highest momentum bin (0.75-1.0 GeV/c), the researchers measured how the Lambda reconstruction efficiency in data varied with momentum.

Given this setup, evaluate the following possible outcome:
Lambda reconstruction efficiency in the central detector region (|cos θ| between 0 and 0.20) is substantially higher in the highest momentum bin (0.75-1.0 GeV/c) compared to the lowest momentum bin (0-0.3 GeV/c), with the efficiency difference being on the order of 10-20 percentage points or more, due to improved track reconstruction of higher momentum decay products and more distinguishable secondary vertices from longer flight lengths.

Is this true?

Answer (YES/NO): YES